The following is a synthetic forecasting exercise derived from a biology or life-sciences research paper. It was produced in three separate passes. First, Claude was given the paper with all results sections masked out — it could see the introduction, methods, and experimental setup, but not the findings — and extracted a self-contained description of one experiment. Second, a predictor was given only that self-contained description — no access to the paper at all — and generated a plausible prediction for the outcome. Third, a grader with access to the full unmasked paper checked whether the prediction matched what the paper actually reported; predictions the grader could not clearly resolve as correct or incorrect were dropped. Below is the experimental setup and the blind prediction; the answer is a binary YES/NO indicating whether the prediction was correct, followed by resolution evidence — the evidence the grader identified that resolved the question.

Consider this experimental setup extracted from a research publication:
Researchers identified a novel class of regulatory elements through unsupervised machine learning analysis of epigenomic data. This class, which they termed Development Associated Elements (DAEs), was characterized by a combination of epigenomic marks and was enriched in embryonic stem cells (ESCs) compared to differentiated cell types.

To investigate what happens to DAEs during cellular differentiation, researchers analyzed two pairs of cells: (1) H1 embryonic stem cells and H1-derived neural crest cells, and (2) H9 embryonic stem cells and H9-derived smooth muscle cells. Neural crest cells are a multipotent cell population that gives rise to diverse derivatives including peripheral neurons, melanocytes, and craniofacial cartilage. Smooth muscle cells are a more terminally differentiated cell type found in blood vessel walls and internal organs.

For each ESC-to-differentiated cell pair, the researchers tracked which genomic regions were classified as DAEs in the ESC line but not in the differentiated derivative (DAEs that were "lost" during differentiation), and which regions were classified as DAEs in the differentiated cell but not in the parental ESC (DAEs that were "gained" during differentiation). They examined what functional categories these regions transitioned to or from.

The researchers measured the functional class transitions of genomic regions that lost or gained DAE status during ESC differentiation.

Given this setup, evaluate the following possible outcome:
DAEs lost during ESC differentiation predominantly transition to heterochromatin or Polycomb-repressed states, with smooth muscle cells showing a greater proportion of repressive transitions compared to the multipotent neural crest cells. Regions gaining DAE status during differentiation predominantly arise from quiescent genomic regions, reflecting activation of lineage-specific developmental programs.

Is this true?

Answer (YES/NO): NO